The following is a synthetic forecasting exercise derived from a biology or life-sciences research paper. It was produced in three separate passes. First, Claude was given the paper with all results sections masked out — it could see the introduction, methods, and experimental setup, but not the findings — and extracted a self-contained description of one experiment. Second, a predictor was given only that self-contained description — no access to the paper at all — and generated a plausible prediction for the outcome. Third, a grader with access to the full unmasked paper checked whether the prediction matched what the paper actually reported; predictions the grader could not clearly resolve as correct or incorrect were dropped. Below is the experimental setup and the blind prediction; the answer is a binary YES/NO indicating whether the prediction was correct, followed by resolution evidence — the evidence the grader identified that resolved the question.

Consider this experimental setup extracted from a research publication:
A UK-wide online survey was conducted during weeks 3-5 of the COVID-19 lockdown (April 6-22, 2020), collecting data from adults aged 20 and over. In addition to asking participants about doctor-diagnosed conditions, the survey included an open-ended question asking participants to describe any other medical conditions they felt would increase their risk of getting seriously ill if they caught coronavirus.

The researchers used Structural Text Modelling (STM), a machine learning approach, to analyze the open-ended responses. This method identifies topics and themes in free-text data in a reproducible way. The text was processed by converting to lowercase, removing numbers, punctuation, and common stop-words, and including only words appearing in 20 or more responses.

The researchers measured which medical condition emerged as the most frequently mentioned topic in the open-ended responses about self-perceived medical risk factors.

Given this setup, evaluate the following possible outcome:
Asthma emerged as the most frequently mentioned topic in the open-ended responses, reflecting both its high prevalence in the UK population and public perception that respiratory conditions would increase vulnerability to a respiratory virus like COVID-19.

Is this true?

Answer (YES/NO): YES